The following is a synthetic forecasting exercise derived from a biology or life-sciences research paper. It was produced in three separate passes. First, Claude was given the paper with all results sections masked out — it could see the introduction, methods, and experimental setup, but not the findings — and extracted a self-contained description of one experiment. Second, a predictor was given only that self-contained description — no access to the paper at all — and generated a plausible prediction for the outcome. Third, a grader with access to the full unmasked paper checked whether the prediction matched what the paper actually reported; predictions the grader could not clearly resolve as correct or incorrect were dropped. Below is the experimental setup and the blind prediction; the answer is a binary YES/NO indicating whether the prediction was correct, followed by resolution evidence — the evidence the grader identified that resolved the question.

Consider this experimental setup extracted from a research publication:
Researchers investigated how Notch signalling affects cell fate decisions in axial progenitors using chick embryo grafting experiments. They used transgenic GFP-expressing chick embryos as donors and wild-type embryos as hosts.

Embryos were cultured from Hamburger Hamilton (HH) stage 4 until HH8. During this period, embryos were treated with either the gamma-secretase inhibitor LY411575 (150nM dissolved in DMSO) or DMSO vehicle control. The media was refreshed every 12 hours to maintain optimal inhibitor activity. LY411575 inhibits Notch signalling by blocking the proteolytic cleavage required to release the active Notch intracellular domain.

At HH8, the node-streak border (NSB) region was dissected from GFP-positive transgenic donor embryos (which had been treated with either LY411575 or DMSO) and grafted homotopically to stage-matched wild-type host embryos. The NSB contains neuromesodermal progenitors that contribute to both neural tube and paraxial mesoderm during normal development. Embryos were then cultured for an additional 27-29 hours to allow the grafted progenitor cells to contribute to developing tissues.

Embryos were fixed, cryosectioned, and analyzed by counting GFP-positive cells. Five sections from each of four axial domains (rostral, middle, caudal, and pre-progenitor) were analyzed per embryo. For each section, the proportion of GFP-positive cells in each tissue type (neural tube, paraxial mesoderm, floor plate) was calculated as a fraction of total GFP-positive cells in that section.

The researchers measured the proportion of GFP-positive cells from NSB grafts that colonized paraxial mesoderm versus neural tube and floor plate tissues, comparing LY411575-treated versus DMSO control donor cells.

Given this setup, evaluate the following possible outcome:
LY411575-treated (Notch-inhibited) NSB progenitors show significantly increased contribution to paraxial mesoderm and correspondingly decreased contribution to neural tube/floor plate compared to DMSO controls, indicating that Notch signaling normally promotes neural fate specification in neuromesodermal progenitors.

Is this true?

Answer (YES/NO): NO